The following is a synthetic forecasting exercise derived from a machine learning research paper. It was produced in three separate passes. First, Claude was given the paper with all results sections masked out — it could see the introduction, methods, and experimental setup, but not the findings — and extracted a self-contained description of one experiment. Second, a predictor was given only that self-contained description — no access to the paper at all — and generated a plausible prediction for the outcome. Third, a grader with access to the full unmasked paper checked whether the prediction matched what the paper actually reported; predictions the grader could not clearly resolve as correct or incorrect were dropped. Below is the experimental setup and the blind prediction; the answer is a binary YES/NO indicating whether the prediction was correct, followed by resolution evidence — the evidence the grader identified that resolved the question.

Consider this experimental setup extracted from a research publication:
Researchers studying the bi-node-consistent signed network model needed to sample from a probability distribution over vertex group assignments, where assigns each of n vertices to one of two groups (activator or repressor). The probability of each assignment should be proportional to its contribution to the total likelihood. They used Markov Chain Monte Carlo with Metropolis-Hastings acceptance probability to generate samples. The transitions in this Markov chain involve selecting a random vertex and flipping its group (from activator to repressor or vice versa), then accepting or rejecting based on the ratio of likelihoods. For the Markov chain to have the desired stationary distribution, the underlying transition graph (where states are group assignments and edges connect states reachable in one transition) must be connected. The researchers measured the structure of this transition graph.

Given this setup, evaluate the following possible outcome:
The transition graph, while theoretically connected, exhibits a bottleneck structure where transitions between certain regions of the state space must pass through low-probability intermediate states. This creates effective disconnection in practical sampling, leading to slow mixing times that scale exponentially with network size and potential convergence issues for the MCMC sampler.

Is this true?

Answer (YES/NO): NO